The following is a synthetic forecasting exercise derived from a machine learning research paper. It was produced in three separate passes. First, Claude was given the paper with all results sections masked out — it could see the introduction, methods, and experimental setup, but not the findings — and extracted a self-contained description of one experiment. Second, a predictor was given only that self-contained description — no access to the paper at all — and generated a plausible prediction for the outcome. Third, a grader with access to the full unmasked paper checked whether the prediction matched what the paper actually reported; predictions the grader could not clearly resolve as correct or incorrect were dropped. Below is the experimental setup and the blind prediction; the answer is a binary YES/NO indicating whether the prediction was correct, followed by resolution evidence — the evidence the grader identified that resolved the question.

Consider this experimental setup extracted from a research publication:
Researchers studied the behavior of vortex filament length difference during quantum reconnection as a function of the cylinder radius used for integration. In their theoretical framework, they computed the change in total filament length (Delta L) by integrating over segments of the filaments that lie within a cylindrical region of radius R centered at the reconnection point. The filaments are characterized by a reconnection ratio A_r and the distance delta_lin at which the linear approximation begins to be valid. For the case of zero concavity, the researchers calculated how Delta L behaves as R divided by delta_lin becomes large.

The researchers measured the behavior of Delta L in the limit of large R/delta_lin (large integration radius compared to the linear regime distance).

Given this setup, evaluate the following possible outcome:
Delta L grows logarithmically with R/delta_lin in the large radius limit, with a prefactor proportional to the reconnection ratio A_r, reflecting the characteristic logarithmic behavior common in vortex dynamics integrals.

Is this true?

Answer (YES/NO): NO